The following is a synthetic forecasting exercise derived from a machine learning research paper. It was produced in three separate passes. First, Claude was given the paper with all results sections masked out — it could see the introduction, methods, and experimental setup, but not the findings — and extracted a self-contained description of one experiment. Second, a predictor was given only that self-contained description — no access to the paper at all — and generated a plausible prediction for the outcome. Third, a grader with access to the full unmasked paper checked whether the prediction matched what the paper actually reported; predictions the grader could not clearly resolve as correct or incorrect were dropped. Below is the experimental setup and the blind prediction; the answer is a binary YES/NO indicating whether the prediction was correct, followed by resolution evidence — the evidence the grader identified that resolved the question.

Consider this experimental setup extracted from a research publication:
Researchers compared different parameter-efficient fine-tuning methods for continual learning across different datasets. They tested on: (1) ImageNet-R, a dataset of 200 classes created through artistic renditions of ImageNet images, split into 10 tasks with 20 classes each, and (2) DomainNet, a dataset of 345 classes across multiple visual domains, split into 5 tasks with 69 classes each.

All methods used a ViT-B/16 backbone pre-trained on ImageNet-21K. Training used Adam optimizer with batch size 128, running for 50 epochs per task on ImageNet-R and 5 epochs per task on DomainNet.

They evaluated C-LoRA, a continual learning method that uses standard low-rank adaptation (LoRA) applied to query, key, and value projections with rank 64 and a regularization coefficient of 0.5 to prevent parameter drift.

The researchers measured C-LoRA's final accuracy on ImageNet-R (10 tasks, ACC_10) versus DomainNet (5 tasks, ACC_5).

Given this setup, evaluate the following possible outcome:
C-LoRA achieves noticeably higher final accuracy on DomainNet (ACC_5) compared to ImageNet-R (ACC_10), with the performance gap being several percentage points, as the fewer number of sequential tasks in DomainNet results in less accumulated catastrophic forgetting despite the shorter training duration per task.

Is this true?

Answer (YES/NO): NO